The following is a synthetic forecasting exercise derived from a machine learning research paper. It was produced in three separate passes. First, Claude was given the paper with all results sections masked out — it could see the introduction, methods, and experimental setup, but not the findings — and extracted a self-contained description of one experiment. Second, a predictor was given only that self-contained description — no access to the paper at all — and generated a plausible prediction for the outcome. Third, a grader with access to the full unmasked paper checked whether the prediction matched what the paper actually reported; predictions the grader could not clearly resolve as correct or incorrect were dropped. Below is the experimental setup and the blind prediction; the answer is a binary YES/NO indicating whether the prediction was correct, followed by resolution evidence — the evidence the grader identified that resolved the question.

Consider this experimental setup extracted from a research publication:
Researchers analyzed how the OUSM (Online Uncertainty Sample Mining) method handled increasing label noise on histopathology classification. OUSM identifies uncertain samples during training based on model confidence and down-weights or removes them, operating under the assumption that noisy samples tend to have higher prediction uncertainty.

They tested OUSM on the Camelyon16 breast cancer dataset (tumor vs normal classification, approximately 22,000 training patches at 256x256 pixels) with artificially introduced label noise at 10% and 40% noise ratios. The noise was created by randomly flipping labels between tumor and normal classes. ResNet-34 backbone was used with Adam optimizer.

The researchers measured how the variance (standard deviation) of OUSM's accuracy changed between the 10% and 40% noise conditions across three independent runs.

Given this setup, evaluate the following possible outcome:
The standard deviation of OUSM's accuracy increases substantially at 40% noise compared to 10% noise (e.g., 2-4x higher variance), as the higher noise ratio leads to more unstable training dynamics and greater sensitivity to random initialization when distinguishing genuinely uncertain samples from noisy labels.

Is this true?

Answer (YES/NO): YES